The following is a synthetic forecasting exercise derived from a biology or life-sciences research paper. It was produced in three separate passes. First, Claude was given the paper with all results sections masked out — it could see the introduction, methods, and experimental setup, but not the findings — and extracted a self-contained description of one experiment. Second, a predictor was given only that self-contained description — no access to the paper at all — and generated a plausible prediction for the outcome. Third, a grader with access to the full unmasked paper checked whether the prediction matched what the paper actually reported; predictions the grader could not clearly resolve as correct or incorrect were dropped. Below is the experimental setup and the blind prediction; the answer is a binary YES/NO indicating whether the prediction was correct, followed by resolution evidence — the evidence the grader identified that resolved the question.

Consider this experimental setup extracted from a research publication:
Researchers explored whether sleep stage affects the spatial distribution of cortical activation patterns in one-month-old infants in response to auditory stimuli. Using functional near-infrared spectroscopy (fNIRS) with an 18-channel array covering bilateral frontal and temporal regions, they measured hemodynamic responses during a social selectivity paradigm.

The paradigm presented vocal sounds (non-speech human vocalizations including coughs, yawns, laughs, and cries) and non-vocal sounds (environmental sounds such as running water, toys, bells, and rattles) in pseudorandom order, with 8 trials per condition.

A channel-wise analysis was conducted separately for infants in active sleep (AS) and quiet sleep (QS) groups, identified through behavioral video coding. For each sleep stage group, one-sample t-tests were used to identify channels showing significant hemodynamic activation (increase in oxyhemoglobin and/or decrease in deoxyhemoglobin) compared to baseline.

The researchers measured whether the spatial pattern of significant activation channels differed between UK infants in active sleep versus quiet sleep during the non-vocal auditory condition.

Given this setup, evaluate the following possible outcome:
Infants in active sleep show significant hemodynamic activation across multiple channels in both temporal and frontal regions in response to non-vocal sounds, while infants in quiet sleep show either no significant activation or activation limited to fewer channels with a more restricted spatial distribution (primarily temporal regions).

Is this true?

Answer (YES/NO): NO